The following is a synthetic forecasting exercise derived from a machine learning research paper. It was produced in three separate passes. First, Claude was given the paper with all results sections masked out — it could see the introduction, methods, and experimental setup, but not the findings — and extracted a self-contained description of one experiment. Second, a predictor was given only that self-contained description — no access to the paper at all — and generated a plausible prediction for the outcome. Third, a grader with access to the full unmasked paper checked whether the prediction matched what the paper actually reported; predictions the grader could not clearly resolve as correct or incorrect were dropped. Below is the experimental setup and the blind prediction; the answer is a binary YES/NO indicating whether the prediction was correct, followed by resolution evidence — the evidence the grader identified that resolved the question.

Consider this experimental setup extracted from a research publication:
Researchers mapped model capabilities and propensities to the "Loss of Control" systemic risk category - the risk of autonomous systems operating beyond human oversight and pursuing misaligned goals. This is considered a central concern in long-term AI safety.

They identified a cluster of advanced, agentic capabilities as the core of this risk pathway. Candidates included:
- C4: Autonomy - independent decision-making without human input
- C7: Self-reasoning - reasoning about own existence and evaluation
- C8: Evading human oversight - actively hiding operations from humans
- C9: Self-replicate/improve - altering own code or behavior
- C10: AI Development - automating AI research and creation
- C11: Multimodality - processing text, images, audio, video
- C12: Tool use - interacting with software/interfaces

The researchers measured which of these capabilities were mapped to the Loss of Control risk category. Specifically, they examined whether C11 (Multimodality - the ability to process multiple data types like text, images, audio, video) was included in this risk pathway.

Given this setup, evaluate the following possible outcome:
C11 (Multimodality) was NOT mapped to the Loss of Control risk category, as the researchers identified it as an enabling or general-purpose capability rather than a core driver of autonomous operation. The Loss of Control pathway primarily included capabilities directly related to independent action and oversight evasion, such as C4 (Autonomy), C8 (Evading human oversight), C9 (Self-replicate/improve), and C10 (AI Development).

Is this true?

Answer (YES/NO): YES